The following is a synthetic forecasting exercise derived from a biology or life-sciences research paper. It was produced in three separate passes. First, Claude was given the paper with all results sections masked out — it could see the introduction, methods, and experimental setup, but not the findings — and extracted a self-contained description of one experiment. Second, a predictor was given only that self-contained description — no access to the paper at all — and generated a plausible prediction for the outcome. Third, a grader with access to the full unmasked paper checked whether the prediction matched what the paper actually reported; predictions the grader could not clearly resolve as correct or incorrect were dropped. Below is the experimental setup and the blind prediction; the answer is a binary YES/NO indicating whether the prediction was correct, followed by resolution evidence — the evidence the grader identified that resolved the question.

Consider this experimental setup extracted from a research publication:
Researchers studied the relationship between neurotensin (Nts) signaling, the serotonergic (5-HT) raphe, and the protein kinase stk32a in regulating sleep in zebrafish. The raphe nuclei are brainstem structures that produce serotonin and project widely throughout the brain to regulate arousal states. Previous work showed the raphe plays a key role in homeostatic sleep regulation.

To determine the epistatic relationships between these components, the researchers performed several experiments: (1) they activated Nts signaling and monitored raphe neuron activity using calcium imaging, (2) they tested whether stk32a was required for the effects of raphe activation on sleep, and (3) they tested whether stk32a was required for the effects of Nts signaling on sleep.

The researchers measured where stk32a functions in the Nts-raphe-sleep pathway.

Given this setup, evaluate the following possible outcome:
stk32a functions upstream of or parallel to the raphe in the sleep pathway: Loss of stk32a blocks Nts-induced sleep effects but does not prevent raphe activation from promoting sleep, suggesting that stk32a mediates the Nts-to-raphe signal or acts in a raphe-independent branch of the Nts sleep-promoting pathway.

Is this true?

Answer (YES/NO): NO